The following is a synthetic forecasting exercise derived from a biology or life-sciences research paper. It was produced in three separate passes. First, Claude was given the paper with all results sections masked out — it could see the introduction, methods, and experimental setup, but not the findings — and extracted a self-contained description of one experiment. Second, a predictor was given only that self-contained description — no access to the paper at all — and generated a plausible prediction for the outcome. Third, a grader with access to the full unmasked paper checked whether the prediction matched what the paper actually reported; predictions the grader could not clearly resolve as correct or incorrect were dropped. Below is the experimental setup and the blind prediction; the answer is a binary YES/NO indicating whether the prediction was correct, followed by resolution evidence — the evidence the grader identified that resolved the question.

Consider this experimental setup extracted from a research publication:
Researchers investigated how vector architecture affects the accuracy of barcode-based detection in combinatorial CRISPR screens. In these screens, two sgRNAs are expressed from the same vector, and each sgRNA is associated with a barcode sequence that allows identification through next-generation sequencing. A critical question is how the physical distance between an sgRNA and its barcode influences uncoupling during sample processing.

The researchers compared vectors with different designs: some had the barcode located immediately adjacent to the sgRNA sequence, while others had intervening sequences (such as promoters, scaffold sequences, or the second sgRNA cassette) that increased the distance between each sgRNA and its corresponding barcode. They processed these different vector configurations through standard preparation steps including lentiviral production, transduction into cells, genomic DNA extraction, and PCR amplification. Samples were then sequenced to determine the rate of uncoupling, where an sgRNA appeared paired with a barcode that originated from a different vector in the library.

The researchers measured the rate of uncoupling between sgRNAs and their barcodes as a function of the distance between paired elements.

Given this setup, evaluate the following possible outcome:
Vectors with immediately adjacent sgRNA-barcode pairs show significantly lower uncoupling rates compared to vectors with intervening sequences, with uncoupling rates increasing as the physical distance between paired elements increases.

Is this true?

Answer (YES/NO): YES